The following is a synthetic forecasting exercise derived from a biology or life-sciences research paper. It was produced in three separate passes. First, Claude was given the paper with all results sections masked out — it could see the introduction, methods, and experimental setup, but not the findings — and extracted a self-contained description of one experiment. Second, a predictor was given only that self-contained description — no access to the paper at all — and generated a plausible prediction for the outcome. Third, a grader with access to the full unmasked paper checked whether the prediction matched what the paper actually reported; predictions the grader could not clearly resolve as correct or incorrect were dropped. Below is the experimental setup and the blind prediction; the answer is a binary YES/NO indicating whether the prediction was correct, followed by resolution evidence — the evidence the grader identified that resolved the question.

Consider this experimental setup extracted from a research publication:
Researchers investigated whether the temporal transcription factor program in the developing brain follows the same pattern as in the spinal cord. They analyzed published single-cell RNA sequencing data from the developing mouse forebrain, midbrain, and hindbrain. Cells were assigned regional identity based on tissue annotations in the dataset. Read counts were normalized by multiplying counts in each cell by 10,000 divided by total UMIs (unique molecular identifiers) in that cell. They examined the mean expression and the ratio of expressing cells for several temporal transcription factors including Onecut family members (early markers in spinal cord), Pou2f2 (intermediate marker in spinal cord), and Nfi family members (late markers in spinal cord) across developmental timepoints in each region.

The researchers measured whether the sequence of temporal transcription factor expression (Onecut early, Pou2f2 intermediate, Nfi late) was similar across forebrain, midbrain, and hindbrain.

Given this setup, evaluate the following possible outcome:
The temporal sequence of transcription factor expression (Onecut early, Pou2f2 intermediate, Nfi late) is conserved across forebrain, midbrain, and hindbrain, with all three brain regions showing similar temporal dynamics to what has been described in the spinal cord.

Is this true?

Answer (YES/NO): YES